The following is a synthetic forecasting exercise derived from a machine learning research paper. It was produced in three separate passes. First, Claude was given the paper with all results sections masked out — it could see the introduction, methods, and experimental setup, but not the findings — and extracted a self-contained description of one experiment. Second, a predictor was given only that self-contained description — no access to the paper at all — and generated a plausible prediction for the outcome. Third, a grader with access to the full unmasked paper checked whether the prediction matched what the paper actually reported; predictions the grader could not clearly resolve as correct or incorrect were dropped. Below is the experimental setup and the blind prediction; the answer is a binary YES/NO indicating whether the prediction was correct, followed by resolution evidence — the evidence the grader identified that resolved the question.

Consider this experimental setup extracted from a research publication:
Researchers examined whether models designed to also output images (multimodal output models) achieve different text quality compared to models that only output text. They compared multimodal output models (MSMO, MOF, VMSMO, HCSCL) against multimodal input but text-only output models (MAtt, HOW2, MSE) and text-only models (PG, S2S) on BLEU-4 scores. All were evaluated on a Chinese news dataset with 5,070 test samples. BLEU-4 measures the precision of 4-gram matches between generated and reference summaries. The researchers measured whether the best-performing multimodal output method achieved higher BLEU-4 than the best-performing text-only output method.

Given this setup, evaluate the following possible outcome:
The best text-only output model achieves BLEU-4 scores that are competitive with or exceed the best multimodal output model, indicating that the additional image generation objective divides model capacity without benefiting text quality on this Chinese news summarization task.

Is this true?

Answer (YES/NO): NO